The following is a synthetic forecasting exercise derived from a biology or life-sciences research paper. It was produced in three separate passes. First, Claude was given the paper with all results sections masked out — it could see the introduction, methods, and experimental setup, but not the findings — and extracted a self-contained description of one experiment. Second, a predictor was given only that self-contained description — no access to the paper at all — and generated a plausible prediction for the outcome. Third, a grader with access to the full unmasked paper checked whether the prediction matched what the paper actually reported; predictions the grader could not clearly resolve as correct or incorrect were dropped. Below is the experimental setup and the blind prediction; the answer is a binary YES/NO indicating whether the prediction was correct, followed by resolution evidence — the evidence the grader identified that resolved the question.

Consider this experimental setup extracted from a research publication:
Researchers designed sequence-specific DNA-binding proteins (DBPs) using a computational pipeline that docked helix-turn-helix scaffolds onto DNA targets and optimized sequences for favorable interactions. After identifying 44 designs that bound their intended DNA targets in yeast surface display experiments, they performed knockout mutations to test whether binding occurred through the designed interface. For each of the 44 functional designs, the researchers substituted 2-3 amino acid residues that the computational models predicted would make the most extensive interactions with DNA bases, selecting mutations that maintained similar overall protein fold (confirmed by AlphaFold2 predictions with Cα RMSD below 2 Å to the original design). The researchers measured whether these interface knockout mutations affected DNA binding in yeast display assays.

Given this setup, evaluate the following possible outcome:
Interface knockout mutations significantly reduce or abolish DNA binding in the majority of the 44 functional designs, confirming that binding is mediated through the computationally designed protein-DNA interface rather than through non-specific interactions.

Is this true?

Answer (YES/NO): YES